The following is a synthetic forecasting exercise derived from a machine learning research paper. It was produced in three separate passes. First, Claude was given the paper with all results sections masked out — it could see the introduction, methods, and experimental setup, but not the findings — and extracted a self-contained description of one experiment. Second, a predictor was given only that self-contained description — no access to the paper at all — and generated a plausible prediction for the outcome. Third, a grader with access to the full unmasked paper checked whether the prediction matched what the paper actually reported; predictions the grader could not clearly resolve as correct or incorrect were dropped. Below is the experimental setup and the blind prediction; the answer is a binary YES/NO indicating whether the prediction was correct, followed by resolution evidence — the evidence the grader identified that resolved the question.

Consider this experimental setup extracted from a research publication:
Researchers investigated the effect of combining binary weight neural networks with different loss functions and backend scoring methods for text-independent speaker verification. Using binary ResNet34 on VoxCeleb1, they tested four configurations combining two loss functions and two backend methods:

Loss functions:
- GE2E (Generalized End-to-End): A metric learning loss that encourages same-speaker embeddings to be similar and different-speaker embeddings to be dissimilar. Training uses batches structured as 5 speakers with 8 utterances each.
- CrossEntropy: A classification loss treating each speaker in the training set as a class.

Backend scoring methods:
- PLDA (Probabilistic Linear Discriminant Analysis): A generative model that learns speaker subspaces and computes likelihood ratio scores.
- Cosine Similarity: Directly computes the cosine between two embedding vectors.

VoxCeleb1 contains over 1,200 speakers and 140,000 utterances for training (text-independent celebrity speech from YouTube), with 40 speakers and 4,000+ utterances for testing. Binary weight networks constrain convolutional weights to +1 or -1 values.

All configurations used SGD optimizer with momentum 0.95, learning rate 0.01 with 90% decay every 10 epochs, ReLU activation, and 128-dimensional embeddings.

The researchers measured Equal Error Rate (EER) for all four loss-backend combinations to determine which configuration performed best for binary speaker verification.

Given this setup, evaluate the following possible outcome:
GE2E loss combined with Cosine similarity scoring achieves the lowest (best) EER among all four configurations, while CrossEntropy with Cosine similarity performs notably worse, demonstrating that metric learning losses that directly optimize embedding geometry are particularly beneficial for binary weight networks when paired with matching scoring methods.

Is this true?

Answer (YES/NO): NO